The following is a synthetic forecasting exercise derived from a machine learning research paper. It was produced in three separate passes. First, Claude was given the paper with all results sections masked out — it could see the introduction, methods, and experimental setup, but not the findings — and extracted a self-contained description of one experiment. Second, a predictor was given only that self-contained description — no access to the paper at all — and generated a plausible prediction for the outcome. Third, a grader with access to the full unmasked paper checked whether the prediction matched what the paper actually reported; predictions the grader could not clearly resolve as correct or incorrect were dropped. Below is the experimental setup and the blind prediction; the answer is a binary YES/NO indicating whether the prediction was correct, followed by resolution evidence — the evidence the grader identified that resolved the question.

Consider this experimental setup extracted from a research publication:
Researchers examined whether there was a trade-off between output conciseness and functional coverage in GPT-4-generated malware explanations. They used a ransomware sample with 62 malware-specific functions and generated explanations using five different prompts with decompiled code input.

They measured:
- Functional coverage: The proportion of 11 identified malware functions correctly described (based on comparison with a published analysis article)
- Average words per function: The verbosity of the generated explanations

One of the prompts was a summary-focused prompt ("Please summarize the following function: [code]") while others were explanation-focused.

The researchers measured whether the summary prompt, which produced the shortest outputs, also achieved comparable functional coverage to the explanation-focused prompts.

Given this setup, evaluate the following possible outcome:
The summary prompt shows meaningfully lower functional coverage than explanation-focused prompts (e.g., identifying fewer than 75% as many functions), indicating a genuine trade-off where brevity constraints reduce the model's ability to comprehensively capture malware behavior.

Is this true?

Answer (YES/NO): NO